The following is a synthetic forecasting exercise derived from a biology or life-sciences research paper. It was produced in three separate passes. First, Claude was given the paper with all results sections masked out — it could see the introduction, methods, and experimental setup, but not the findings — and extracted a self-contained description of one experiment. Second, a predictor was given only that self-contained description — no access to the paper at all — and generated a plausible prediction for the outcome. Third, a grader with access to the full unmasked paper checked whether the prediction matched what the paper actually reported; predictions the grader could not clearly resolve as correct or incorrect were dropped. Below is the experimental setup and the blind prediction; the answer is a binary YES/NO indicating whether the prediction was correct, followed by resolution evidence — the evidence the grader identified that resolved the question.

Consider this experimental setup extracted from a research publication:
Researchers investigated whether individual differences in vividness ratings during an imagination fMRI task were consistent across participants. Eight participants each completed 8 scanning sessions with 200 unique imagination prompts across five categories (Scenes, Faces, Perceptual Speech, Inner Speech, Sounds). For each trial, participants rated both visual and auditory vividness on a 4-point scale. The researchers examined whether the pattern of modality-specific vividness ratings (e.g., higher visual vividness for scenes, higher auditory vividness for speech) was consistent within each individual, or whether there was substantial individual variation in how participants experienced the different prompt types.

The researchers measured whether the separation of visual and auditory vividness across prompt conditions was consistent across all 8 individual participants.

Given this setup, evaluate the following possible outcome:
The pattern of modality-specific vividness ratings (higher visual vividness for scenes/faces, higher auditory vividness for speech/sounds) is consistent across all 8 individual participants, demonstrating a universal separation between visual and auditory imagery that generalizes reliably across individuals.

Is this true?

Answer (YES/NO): YES